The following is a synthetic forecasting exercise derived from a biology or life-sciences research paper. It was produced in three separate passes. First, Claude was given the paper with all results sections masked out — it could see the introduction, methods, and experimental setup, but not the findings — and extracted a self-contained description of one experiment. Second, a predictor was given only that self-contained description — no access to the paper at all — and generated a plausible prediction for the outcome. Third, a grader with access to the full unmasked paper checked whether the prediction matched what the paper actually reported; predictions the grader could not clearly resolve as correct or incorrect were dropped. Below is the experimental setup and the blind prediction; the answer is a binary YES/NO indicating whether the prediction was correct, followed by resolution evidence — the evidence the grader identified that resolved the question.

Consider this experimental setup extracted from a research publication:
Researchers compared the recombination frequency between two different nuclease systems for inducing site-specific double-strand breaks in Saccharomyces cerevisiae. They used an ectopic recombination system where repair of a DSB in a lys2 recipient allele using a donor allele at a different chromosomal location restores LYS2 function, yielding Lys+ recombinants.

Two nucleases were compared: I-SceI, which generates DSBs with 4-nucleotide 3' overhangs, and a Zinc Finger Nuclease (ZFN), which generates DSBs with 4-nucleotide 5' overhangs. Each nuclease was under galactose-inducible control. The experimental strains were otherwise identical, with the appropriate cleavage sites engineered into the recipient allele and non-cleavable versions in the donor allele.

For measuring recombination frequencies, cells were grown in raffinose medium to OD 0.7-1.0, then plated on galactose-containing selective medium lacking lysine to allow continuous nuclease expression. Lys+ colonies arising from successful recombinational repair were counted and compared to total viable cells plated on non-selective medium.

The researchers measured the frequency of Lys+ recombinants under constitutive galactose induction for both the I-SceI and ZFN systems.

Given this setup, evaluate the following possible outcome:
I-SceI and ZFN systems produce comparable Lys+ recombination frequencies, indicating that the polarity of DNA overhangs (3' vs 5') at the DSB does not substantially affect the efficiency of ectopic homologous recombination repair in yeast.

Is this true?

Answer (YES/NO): NO